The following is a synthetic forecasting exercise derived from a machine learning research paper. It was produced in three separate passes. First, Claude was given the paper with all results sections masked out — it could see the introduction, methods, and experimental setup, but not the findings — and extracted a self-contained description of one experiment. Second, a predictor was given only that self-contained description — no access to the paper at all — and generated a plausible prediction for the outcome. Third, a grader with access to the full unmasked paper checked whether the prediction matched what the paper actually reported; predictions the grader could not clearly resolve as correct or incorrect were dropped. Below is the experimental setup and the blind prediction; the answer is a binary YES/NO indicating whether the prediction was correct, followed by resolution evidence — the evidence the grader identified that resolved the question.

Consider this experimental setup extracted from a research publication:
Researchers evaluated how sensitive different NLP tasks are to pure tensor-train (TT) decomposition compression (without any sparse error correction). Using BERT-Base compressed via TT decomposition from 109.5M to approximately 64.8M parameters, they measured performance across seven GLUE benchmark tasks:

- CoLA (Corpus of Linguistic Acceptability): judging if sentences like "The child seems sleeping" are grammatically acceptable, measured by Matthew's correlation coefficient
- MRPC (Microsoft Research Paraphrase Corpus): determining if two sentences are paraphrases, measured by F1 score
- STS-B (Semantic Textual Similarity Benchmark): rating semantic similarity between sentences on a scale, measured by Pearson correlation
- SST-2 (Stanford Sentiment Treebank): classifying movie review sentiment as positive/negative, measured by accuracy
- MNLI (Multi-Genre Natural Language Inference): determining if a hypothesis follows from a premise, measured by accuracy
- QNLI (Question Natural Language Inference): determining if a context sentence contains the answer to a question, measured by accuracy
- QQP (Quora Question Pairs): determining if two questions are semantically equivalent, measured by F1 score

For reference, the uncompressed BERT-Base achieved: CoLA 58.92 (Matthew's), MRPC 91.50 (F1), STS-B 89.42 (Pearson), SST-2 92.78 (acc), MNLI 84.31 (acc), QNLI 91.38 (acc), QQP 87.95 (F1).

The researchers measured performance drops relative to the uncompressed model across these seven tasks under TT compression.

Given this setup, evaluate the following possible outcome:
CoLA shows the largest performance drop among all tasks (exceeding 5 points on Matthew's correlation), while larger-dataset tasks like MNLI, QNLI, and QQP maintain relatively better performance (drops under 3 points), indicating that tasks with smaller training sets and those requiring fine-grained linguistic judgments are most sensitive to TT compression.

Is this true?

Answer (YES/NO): NO